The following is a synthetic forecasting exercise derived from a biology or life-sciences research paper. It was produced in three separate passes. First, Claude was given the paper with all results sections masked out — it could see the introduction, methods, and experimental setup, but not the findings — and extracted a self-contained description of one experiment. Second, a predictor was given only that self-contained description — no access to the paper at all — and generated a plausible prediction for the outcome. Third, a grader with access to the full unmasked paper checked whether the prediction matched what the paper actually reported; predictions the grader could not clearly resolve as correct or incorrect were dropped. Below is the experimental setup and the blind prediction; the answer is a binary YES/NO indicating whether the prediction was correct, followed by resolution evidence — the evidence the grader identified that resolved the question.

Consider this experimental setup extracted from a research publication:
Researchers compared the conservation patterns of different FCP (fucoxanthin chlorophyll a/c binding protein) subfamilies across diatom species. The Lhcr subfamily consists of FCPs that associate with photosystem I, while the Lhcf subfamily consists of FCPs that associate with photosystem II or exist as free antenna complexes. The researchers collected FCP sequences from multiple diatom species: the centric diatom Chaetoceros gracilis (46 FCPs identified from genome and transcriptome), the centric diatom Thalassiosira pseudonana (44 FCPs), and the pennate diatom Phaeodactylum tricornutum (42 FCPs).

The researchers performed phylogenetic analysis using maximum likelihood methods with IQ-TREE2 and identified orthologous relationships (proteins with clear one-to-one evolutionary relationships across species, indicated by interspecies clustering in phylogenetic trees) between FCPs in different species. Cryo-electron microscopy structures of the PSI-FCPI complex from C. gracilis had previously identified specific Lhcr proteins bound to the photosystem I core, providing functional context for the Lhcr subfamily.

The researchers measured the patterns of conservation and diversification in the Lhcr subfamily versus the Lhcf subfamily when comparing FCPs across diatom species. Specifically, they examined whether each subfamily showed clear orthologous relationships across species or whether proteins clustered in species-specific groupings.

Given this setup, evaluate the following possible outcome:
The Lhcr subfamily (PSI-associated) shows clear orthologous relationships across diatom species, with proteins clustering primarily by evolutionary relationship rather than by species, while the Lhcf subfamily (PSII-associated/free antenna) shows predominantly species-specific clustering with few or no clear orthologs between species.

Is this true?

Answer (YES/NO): YES